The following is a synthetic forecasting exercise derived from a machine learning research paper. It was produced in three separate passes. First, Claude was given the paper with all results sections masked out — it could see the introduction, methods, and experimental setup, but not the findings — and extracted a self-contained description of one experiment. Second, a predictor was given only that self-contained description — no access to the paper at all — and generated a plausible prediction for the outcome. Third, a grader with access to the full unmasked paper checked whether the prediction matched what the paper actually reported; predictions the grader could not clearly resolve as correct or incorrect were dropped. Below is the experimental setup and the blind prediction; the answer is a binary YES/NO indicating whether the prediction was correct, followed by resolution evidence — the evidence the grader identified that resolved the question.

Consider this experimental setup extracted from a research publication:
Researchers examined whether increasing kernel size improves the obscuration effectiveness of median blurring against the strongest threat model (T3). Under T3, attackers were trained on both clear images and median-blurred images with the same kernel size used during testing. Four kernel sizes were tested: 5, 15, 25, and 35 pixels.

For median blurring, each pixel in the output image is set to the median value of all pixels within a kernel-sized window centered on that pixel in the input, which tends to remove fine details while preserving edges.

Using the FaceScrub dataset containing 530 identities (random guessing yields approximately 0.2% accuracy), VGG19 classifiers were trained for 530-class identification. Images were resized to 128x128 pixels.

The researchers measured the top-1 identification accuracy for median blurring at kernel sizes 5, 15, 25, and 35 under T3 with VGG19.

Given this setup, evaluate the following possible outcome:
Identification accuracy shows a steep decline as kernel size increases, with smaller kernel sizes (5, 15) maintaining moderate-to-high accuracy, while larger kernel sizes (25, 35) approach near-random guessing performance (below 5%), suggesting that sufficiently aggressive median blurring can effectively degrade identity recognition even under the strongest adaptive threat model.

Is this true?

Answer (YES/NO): NO